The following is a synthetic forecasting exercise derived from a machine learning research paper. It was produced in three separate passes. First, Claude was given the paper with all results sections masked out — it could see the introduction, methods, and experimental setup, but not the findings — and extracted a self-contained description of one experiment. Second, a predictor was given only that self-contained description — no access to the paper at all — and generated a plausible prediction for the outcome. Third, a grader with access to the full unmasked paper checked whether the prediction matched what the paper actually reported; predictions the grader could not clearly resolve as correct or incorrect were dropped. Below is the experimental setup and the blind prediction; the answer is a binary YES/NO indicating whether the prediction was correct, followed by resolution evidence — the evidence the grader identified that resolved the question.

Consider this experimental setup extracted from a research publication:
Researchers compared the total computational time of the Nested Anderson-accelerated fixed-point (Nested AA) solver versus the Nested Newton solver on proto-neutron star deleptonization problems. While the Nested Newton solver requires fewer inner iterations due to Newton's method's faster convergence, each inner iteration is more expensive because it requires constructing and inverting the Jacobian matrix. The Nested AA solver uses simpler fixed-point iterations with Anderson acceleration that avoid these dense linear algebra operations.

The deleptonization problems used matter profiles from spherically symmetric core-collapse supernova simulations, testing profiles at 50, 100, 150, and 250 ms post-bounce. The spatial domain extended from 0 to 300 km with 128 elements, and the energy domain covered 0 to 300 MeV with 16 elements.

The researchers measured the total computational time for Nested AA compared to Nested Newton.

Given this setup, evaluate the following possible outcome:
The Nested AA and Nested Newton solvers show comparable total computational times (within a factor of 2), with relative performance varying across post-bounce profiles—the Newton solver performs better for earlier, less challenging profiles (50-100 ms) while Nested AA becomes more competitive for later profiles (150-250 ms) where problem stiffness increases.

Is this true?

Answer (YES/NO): NO